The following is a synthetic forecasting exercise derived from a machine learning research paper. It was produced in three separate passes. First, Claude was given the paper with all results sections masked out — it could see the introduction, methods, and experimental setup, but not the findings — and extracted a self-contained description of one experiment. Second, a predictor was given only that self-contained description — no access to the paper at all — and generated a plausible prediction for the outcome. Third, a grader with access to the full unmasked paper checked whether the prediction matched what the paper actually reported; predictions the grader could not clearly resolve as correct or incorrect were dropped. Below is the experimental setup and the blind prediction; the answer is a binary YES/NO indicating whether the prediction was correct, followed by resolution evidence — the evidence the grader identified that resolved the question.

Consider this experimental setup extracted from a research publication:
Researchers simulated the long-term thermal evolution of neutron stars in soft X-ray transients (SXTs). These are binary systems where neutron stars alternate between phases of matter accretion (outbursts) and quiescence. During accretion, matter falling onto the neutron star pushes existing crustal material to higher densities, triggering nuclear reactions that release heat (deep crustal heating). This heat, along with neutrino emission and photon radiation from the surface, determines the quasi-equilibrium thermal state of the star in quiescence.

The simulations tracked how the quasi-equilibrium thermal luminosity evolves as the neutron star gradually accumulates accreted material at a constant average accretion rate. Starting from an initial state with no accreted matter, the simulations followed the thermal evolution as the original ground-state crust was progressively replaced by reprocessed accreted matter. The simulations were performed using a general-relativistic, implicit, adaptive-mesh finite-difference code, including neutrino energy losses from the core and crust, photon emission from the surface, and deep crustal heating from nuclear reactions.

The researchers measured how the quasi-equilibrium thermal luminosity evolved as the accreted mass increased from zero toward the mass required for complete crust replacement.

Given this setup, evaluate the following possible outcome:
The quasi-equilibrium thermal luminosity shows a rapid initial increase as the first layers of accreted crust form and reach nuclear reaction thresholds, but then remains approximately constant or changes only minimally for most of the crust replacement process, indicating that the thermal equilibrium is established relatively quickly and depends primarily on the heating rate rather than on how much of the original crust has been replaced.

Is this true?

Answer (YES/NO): NO